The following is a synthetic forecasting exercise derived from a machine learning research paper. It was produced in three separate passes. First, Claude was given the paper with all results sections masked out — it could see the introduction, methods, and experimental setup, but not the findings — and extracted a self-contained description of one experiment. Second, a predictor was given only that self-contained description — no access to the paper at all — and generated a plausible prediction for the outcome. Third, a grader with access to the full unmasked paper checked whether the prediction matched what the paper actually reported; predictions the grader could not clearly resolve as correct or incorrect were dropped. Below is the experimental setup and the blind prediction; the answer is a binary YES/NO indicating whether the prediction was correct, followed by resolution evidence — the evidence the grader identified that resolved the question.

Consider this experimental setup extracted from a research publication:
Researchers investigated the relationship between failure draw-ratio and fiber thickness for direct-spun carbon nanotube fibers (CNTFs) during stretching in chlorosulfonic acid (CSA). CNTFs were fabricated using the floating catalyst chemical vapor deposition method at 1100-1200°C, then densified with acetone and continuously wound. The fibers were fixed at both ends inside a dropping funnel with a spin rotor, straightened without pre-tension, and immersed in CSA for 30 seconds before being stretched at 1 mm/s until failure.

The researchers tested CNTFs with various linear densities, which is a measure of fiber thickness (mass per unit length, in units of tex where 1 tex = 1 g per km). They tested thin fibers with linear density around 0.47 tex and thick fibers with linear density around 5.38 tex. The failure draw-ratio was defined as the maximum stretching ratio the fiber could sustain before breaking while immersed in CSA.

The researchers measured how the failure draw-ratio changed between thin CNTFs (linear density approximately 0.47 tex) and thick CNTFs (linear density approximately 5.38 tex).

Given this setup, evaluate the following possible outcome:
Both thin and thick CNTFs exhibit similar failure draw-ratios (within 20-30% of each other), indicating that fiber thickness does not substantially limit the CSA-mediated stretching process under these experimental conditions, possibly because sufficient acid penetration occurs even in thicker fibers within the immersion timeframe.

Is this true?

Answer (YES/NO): NO